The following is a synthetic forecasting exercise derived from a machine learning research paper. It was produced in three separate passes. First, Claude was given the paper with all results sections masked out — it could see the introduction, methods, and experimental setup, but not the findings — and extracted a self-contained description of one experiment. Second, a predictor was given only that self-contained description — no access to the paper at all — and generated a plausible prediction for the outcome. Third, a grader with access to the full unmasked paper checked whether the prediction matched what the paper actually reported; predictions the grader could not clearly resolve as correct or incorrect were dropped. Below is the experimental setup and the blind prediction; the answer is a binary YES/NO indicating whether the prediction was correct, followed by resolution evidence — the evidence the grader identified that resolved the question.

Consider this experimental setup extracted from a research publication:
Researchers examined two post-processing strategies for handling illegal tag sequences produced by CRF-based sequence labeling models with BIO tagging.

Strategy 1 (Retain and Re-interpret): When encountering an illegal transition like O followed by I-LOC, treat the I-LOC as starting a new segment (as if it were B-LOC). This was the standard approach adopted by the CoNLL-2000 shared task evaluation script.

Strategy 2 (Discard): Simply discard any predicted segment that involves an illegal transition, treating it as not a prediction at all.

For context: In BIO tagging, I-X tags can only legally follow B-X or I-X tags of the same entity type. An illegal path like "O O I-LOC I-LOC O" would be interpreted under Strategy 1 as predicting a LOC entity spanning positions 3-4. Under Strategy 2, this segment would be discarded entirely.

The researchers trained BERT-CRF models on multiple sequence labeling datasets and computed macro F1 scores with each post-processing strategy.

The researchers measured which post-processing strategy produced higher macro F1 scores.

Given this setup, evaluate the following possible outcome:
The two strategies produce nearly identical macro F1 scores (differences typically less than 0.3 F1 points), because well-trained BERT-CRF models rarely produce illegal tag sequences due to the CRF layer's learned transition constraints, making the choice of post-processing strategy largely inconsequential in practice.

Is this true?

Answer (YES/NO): NO